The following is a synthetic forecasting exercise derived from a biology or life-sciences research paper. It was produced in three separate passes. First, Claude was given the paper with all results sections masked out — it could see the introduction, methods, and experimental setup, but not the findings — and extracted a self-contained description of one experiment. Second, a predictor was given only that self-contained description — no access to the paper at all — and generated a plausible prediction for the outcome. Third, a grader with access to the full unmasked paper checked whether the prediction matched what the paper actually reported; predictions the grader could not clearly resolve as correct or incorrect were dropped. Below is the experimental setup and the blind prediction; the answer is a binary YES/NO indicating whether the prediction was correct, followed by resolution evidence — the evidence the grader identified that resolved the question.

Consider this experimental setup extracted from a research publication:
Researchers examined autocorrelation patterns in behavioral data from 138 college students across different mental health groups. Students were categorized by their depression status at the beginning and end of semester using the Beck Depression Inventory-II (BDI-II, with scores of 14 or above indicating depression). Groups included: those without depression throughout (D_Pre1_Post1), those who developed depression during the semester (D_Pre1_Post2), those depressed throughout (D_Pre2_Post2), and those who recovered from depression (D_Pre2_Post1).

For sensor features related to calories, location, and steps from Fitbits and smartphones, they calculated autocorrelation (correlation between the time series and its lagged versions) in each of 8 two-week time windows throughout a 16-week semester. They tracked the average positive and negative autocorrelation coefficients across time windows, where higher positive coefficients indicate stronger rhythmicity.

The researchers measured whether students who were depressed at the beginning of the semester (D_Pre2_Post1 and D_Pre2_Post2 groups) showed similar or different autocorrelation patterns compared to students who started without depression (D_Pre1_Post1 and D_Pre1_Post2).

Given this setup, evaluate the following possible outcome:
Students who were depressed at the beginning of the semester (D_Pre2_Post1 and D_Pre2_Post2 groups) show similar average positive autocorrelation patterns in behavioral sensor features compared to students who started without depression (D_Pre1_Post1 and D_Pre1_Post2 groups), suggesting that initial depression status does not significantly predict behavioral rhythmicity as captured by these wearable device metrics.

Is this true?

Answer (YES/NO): NO